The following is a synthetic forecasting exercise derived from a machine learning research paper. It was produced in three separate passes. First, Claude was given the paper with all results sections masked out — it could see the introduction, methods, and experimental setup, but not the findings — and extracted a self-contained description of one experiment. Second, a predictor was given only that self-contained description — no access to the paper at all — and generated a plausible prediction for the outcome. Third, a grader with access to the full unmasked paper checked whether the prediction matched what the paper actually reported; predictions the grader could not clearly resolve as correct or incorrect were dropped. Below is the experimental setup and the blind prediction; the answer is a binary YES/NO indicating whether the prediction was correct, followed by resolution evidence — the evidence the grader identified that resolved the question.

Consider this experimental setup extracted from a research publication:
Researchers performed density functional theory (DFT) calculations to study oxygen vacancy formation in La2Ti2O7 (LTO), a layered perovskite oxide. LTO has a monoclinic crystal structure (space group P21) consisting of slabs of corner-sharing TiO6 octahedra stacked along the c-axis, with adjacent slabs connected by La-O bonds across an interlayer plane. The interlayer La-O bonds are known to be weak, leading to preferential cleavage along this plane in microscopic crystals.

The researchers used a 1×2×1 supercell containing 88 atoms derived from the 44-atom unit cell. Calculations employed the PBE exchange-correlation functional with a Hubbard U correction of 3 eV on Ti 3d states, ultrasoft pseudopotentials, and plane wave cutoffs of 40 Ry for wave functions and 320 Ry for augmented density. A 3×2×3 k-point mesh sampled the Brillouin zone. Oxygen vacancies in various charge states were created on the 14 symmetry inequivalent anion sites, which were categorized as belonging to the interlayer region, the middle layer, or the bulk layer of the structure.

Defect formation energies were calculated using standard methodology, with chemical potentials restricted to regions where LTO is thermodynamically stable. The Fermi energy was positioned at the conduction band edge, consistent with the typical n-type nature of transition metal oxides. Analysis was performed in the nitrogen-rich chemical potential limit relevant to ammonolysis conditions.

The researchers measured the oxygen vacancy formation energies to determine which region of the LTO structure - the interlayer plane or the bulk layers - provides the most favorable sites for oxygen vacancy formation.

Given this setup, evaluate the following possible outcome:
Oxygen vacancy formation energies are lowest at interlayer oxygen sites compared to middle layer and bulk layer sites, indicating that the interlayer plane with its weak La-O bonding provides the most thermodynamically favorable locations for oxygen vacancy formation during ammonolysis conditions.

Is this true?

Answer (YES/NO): NO